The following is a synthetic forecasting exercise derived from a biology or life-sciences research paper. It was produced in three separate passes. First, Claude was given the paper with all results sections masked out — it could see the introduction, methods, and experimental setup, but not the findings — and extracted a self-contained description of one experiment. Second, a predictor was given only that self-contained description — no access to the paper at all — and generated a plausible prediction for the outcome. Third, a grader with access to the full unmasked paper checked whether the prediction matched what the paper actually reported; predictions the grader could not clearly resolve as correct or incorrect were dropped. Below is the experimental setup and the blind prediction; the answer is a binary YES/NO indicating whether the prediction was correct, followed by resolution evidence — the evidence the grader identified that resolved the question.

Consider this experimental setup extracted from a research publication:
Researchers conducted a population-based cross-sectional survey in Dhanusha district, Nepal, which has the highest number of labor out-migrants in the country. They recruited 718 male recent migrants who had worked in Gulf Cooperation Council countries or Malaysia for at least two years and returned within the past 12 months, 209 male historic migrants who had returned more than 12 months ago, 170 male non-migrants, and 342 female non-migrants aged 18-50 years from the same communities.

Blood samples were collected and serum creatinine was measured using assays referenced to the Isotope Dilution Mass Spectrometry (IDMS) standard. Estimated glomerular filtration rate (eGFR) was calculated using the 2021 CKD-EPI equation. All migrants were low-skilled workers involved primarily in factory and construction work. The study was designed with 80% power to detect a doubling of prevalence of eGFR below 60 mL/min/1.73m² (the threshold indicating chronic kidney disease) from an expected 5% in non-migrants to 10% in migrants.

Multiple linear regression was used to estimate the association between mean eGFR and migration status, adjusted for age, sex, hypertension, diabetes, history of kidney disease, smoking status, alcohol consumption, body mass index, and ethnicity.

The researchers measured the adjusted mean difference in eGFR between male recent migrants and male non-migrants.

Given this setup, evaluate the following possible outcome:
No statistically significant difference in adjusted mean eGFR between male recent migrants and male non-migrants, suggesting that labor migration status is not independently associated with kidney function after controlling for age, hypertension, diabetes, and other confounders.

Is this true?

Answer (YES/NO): YES